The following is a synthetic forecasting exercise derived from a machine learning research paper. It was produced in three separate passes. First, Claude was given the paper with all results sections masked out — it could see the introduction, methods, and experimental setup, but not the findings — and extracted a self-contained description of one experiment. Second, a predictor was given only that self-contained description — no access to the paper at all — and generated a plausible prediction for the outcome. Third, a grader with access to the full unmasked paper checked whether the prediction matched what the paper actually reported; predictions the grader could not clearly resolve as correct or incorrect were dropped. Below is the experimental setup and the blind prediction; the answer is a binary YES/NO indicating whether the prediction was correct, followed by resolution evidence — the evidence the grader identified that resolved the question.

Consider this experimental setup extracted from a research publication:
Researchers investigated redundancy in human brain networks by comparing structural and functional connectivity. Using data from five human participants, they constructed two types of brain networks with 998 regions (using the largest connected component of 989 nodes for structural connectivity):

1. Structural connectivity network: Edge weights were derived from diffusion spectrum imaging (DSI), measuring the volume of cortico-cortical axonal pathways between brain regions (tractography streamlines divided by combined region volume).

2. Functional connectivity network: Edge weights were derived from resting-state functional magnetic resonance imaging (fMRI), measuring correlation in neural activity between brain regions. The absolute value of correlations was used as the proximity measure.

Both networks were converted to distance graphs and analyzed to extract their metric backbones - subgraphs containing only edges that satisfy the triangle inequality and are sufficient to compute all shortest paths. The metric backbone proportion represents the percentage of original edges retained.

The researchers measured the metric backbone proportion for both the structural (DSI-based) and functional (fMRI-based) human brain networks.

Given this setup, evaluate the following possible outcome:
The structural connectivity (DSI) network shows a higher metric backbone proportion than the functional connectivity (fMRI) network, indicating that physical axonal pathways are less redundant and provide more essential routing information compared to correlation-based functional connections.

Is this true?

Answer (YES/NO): YES